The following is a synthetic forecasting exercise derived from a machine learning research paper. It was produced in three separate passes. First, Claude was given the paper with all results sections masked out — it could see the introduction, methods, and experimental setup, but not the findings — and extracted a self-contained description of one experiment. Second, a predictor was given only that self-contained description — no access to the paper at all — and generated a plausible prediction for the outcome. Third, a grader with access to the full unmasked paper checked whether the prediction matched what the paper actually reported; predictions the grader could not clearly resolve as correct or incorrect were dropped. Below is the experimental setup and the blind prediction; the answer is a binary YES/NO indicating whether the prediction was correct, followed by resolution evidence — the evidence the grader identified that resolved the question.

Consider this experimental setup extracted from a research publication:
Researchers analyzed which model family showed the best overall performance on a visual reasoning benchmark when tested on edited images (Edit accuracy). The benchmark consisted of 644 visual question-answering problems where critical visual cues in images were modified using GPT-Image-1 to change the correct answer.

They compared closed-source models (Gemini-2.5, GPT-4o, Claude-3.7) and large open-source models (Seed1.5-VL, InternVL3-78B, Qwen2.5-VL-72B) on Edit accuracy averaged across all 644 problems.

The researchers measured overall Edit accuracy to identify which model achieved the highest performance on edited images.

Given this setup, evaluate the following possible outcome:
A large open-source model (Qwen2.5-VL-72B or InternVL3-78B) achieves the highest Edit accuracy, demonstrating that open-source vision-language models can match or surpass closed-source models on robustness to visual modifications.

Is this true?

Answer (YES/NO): NO